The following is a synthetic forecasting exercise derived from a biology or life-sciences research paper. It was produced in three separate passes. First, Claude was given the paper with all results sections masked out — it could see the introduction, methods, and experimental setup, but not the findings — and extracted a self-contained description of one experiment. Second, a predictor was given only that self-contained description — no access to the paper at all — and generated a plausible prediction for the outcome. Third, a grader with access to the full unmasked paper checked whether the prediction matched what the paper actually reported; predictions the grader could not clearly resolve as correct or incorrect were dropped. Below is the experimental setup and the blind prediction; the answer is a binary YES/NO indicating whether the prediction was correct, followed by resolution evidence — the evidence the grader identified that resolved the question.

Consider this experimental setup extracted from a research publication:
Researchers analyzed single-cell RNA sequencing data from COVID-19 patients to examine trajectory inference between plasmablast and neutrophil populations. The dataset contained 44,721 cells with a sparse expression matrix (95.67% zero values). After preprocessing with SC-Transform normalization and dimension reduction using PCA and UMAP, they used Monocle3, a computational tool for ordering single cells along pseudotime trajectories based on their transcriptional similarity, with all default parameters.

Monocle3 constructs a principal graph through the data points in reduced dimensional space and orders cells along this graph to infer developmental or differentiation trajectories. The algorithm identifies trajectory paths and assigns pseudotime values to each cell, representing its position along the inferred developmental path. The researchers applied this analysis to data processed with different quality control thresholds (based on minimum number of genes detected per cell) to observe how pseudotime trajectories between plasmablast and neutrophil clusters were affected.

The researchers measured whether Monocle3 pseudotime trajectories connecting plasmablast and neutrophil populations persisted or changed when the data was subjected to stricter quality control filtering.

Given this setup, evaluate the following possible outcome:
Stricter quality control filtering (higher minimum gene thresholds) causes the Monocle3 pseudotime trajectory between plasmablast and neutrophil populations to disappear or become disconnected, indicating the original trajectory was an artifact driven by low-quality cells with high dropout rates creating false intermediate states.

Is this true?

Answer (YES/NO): YES